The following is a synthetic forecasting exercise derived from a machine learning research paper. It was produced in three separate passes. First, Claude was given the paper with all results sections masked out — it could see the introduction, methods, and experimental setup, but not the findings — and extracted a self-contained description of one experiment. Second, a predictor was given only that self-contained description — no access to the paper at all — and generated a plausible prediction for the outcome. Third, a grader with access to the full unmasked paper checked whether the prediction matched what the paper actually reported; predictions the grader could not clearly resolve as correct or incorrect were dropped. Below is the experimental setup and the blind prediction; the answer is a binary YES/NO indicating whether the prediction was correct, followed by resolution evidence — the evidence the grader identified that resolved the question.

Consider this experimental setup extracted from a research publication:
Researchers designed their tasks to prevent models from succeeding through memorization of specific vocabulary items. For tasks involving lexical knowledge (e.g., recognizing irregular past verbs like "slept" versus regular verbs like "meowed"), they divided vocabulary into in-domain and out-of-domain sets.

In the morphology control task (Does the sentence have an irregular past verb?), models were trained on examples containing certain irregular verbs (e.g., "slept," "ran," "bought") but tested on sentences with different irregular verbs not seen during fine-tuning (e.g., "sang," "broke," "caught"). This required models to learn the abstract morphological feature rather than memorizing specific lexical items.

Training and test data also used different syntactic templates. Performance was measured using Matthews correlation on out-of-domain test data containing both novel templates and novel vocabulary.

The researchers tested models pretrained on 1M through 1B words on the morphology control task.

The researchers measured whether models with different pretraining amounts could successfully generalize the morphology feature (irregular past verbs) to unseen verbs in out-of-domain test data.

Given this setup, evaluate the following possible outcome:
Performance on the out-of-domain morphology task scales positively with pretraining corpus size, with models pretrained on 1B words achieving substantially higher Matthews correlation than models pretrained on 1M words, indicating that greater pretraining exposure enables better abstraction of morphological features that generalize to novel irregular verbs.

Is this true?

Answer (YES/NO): NO